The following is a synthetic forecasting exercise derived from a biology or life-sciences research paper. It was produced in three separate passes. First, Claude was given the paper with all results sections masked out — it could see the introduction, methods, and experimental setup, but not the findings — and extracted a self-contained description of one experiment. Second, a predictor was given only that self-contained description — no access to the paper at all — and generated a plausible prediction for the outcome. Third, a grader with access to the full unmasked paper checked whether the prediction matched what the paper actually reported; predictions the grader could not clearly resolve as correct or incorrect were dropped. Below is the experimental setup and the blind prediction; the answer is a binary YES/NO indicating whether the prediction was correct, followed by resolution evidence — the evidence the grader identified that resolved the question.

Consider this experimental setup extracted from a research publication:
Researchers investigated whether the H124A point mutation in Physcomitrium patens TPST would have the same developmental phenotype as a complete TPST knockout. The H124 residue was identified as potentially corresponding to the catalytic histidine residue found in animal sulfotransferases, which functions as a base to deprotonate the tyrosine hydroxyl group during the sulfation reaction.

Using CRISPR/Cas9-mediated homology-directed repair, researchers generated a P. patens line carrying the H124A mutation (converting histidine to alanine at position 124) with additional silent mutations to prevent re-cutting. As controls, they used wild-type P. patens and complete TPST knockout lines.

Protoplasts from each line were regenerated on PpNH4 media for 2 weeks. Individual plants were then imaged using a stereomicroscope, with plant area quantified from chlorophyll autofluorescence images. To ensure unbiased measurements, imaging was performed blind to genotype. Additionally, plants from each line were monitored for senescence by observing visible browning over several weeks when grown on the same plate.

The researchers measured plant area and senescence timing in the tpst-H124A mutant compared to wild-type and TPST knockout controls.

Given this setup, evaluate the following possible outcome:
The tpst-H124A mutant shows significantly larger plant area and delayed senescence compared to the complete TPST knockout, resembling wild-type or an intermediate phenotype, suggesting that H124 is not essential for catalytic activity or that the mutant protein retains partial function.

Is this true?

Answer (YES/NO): NO